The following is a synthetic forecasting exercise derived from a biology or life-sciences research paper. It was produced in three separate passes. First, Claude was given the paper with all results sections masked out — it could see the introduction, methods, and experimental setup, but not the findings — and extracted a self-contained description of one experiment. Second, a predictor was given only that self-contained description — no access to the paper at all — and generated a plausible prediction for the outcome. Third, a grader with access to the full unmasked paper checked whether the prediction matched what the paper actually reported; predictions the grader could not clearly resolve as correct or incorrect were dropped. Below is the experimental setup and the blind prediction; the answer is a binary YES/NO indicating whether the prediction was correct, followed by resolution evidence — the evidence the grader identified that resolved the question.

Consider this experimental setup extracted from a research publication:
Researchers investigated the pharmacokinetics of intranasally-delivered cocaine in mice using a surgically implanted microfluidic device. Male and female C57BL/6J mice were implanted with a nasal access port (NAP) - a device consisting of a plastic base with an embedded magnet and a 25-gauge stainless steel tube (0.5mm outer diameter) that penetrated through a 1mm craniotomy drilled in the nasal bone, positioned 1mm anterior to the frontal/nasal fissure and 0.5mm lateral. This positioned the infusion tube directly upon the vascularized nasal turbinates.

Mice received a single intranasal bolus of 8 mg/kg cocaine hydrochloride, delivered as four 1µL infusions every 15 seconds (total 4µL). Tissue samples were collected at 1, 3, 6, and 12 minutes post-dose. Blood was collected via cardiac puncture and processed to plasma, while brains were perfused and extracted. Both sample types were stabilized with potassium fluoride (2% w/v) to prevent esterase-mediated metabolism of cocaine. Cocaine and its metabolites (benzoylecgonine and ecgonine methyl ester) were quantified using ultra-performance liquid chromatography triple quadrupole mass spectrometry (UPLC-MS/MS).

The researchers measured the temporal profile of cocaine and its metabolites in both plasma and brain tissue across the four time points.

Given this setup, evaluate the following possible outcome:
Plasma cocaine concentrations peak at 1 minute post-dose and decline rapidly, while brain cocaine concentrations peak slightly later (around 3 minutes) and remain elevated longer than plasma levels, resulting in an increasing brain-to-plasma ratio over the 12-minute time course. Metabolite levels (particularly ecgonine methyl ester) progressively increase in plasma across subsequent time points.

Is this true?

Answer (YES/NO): NO